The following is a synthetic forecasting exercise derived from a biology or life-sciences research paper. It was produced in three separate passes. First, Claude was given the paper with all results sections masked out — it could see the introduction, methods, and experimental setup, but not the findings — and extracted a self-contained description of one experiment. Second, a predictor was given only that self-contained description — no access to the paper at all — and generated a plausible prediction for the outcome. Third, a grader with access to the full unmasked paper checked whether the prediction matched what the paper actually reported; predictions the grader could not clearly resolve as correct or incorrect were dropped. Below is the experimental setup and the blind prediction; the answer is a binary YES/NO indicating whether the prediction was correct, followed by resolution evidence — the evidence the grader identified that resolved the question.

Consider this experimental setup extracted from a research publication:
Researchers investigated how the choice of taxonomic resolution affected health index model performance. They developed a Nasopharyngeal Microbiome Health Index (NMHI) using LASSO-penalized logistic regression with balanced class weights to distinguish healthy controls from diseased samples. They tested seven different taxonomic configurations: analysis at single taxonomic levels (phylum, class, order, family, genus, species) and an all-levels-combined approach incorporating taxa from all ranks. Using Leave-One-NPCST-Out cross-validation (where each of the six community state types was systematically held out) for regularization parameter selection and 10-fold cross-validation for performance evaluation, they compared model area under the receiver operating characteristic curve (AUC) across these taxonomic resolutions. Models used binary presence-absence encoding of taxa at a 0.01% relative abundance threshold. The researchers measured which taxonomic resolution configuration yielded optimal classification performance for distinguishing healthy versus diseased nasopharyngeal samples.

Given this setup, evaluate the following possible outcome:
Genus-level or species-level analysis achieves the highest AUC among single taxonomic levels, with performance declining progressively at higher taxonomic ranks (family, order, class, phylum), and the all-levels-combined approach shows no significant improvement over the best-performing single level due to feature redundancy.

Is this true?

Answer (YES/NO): NO